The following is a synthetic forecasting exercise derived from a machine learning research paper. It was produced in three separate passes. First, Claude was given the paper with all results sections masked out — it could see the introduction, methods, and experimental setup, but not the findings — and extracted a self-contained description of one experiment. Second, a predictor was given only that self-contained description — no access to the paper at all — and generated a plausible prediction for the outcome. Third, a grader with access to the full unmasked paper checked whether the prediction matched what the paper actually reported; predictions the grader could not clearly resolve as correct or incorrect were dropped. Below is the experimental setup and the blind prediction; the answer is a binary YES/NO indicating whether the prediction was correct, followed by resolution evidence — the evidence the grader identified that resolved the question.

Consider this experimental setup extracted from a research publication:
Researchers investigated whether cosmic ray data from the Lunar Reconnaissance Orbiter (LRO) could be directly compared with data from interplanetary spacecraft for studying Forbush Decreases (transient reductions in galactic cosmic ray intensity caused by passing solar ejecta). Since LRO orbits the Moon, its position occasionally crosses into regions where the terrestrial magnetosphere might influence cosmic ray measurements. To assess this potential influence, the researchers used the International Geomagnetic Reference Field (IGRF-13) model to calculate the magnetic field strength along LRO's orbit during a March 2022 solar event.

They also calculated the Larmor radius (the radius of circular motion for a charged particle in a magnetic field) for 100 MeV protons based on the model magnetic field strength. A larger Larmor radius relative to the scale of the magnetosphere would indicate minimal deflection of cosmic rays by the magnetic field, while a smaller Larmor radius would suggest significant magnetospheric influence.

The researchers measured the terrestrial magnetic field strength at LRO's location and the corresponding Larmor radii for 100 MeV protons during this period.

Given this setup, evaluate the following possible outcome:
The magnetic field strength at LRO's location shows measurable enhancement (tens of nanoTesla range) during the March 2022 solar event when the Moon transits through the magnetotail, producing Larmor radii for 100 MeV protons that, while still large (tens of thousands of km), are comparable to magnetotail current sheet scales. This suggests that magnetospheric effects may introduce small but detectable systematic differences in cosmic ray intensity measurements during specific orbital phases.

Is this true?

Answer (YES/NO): NO